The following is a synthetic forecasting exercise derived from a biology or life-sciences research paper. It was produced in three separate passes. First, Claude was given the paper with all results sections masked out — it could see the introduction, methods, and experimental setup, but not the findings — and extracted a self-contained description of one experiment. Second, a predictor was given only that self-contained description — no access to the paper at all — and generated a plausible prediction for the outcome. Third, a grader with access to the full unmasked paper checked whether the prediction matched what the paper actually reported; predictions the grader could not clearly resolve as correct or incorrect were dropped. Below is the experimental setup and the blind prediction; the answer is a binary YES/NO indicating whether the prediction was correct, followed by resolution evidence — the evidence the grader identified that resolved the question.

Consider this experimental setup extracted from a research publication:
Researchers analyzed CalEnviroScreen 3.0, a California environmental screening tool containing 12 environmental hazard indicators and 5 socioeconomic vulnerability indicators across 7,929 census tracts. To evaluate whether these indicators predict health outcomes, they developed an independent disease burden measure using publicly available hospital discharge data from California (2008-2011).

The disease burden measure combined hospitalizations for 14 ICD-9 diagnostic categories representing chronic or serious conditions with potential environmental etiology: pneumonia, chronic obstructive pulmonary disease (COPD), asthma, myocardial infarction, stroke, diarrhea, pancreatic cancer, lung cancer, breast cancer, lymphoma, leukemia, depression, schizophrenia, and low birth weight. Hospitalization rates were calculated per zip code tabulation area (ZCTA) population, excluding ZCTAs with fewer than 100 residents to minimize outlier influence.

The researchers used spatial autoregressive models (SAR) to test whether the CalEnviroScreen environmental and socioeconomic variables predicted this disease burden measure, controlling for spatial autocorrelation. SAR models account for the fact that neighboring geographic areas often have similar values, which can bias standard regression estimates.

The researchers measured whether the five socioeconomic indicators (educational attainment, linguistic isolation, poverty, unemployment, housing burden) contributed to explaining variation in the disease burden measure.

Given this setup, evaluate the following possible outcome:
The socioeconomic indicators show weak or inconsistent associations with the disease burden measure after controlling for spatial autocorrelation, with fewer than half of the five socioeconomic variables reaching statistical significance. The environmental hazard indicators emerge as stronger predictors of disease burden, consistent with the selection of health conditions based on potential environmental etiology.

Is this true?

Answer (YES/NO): NO